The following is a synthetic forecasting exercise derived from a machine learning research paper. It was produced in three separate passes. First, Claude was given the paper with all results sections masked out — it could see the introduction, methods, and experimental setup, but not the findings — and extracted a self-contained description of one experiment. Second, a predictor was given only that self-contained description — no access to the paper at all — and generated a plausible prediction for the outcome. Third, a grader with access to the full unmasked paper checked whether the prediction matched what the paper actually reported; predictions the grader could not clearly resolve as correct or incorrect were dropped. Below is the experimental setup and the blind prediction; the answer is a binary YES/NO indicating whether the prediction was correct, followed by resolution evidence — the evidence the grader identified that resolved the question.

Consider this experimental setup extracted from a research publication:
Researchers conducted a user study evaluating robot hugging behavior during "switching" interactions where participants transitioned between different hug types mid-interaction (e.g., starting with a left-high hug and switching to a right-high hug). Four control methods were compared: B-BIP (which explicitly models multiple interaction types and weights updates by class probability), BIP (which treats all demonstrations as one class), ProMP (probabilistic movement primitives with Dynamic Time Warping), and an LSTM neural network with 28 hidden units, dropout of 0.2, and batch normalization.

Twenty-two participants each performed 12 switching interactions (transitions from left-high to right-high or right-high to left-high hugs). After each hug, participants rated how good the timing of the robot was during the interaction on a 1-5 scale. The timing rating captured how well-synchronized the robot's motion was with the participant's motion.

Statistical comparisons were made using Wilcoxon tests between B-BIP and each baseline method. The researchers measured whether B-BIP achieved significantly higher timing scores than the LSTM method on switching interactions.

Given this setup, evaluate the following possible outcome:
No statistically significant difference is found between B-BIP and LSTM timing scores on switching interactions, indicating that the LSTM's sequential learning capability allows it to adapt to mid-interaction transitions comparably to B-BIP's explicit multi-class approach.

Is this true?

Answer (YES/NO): YES